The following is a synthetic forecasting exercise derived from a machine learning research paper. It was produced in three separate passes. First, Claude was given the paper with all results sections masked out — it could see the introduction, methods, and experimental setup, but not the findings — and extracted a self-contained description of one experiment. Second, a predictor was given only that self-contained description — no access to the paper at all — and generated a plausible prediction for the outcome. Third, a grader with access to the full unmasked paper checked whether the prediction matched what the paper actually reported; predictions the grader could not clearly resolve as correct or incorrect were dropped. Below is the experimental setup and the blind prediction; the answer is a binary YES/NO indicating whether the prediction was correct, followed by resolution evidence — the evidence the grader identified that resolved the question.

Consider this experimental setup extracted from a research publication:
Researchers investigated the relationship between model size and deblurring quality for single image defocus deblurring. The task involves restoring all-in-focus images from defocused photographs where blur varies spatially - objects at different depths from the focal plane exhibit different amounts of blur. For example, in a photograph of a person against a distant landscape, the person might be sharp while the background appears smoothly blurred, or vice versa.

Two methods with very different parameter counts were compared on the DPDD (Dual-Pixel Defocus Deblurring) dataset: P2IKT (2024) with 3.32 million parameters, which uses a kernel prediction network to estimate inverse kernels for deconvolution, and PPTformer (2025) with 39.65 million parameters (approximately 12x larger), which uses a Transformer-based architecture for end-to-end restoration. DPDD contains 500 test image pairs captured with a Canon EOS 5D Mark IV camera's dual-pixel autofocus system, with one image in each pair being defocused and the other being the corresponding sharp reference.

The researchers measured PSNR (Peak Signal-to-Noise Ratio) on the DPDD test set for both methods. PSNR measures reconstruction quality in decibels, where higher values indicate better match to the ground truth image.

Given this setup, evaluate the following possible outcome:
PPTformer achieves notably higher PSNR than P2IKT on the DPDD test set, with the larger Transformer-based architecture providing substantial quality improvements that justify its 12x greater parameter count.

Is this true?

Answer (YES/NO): NO